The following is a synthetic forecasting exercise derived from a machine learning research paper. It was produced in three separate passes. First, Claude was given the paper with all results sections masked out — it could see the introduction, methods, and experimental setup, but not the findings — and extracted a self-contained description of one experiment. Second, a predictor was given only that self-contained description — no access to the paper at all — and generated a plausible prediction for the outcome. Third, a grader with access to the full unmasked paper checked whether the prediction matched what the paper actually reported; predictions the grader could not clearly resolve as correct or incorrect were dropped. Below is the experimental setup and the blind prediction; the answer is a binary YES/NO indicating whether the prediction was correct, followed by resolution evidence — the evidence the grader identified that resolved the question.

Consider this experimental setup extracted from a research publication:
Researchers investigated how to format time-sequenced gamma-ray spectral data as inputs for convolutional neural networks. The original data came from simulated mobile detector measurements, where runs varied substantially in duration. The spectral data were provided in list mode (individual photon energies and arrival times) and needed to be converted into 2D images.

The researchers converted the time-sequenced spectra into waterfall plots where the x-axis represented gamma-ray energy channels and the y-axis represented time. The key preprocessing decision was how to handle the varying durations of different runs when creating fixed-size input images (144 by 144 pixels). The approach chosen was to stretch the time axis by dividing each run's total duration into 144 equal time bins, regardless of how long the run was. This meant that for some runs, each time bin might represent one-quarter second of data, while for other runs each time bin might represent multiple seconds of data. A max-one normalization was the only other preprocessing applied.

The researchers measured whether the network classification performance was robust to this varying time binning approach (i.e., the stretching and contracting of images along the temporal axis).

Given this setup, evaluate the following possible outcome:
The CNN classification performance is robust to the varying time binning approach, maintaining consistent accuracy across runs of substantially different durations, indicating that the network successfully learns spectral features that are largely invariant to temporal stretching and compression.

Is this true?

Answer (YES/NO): YES